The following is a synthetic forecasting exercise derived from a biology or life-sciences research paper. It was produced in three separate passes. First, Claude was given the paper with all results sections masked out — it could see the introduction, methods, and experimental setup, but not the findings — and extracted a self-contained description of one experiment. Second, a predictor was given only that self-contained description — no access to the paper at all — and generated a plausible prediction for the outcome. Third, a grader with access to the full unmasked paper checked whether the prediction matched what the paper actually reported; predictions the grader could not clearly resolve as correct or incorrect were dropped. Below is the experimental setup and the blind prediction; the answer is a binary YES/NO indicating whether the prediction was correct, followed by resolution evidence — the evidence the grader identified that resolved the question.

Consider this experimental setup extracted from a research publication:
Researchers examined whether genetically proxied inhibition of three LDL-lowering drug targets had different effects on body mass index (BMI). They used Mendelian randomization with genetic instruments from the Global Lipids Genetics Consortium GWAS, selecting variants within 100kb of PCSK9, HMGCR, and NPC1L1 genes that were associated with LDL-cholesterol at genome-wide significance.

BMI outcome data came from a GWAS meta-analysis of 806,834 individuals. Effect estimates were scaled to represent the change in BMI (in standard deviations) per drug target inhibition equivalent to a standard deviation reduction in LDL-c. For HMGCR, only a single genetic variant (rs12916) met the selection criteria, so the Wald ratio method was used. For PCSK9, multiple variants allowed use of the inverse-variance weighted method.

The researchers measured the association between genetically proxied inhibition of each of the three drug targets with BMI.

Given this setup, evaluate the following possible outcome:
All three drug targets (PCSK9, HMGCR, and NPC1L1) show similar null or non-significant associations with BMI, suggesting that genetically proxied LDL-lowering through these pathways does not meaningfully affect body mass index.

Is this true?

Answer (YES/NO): NO